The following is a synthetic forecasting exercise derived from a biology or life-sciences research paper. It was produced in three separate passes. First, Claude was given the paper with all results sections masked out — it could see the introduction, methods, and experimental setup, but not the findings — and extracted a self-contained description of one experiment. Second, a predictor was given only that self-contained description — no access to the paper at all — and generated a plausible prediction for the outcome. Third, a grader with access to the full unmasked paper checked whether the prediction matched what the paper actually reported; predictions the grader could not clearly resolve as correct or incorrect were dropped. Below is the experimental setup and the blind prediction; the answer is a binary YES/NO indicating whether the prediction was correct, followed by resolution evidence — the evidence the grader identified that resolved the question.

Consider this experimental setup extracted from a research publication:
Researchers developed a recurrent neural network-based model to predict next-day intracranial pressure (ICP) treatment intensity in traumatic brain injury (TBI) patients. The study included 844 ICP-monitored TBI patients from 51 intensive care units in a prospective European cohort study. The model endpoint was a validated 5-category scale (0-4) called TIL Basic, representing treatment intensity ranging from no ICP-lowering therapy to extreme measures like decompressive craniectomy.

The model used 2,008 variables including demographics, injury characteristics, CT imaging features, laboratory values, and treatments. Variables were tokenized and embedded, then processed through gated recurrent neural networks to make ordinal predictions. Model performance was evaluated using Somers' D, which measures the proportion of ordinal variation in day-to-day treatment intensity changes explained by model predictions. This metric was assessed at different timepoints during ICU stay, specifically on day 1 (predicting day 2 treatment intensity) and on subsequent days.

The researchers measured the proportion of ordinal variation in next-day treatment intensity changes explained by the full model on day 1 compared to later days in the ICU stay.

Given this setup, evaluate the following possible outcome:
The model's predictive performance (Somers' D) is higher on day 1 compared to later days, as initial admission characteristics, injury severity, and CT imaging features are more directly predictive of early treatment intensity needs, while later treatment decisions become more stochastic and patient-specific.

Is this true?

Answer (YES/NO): YES